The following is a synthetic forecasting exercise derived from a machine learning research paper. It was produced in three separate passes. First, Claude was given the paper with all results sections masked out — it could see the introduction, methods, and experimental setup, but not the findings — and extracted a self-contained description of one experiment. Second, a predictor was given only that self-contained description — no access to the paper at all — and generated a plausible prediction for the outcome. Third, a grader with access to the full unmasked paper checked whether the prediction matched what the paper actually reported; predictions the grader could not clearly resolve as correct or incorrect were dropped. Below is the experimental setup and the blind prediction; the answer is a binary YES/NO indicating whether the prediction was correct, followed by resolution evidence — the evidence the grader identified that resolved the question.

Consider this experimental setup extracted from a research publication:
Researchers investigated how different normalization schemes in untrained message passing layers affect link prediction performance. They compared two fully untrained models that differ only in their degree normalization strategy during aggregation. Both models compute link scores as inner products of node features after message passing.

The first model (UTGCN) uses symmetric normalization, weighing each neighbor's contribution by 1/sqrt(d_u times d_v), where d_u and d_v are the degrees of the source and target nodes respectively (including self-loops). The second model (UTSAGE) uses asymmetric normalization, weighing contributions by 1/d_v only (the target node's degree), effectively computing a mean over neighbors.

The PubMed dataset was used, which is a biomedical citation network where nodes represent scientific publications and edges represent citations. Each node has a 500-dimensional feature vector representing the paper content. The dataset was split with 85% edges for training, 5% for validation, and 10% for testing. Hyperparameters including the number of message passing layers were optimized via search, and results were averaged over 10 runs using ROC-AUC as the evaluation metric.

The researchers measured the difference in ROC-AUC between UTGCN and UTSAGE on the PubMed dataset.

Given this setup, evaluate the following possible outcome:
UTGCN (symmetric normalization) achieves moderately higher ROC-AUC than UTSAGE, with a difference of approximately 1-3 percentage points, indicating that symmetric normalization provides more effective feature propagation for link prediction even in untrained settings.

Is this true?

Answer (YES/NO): NO